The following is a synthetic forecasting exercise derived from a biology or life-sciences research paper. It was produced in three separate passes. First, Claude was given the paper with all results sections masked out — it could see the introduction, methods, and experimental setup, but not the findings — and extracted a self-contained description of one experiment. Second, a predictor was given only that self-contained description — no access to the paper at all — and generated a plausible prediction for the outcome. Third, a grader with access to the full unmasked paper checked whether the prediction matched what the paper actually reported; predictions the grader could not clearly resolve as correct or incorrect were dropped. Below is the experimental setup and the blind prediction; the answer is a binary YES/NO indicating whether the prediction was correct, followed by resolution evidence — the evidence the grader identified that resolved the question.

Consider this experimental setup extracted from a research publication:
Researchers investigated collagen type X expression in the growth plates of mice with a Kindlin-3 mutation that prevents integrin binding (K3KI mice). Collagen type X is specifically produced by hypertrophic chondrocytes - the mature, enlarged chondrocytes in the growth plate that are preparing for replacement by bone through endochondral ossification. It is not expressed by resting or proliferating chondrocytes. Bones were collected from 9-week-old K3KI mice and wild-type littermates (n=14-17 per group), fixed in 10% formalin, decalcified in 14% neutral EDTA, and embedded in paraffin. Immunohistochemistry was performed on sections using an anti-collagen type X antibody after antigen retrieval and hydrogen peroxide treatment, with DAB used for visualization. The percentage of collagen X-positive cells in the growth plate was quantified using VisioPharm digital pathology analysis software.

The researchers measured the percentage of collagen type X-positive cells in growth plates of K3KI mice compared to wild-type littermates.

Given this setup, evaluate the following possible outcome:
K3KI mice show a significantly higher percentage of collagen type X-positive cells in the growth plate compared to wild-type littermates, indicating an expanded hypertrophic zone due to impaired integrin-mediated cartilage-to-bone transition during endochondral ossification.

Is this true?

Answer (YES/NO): YES